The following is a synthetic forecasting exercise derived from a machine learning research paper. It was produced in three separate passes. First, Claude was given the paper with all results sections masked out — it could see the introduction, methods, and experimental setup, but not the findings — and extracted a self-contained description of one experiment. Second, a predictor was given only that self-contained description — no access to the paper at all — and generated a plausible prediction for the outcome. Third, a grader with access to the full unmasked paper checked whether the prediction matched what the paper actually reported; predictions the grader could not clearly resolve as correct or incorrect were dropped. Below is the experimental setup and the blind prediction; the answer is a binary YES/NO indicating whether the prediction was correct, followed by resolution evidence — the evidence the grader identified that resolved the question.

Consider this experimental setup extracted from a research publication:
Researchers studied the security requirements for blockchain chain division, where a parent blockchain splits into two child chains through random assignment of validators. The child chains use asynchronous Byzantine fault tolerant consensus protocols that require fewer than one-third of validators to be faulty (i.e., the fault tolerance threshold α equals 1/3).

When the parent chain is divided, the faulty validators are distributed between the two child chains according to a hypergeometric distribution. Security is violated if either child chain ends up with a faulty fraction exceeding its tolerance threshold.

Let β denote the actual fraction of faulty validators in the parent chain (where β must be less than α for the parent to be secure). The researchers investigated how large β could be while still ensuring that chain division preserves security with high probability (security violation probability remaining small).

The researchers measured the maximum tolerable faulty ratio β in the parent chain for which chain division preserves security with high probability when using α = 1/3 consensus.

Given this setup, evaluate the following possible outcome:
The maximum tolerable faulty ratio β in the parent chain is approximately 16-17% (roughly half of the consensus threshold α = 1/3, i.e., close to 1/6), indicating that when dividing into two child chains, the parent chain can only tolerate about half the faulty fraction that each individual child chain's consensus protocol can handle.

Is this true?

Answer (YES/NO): NO